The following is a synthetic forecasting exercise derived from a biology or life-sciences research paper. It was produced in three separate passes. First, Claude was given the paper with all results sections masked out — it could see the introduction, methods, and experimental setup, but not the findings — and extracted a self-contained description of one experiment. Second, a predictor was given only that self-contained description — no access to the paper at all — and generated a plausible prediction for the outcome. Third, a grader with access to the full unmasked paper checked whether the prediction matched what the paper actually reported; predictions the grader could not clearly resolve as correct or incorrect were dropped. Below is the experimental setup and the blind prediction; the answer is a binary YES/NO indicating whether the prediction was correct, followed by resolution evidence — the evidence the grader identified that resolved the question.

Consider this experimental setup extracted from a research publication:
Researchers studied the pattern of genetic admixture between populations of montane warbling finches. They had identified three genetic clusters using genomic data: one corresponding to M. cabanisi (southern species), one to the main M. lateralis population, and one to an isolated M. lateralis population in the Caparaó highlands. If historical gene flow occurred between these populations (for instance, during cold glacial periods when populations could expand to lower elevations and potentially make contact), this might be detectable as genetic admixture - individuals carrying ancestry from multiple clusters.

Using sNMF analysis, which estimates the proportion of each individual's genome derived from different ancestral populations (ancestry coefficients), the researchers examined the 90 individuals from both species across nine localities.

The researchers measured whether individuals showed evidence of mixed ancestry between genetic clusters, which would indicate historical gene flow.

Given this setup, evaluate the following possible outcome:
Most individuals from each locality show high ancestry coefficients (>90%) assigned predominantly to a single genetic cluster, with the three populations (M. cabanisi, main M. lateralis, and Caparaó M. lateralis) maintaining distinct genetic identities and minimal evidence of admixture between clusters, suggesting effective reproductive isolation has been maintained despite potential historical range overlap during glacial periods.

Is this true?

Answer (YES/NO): NO